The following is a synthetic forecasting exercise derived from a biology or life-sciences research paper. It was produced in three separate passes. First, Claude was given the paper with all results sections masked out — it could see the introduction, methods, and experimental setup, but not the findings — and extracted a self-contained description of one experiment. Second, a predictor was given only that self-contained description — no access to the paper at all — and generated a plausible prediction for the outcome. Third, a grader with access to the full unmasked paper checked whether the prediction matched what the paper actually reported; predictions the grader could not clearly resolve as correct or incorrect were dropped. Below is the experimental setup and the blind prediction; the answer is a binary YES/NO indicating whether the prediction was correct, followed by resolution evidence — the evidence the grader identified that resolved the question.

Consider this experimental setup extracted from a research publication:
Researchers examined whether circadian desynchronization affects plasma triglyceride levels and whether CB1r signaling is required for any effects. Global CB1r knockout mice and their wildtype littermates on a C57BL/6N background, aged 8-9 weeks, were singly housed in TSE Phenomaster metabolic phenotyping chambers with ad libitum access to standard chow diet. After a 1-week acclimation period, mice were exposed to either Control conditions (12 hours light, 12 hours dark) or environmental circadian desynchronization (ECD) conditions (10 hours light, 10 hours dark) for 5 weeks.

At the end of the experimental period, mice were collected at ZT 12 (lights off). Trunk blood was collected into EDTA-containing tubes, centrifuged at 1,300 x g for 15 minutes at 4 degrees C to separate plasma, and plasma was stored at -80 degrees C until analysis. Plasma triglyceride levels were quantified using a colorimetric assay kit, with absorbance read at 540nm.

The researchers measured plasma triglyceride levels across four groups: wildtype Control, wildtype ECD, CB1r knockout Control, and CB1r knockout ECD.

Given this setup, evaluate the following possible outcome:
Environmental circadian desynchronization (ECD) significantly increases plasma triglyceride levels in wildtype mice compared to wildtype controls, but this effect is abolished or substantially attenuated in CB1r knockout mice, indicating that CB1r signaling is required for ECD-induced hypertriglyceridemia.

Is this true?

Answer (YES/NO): NO